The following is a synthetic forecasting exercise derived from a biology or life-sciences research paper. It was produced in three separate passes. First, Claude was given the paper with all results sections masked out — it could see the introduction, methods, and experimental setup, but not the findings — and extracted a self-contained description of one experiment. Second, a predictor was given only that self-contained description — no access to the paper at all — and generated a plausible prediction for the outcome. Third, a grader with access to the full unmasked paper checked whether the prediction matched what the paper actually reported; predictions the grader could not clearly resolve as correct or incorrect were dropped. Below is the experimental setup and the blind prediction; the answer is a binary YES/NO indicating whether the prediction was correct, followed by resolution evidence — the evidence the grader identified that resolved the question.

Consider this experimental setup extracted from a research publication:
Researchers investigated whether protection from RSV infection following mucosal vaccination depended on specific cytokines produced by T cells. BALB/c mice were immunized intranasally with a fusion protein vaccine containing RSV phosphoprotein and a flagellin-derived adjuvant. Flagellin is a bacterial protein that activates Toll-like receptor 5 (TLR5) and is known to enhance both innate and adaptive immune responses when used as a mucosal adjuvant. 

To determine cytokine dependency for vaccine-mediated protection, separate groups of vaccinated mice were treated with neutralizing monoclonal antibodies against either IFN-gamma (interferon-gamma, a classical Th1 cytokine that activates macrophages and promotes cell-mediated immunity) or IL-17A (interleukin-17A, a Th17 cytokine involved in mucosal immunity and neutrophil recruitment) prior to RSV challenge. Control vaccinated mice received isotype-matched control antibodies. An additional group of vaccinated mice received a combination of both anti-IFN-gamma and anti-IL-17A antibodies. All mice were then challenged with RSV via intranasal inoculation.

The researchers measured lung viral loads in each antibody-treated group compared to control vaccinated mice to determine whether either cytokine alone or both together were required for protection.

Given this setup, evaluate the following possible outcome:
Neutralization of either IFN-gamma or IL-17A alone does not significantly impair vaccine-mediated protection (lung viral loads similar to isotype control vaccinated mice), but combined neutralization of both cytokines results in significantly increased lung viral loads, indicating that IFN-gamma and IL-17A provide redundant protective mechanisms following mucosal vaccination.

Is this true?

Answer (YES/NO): YES